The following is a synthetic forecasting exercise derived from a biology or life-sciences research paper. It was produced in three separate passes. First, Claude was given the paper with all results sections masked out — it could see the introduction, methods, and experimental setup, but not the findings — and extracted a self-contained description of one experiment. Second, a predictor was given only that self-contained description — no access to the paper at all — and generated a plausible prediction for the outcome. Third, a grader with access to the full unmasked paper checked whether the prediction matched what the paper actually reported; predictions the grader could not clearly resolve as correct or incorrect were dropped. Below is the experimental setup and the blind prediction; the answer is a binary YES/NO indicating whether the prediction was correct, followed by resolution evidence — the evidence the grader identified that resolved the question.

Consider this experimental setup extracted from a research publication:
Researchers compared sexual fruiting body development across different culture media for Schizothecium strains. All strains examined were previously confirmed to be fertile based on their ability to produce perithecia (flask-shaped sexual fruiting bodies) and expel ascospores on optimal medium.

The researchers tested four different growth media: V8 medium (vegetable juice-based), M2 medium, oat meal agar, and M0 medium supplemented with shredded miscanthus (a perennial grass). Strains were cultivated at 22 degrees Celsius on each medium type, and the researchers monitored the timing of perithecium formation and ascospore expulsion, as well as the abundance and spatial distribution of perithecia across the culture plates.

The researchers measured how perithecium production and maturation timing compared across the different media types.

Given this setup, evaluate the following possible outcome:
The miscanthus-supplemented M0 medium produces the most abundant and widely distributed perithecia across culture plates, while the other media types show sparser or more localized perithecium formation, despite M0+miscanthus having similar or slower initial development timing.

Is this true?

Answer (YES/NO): NO